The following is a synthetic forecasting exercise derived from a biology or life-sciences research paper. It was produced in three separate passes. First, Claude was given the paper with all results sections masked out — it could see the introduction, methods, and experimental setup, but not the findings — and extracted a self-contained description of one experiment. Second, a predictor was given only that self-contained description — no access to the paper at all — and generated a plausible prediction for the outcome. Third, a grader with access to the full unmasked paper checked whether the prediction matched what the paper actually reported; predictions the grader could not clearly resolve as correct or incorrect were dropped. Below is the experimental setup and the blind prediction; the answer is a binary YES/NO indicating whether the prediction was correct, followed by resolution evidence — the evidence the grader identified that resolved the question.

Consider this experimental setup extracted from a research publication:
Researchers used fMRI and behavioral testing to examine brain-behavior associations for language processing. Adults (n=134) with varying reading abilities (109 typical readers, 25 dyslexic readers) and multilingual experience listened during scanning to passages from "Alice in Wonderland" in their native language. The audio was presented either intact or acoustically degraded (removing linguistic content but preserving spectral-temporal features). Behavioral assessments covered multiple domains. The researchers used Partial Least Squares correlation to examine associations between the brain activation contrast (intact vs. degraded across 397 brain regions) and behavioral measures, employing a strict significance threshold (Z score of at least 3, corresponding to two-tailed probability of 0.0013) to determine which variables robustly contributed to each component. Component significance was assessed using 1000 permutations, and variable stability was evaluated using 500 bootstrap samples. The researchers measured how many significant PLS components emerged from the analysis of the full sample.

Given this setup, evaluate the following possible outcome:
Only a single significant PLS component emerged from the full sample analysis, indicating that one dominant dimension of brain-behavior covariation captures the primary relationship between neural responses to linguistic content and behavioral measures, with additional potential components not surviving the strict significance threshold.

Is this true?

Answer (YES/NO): YES